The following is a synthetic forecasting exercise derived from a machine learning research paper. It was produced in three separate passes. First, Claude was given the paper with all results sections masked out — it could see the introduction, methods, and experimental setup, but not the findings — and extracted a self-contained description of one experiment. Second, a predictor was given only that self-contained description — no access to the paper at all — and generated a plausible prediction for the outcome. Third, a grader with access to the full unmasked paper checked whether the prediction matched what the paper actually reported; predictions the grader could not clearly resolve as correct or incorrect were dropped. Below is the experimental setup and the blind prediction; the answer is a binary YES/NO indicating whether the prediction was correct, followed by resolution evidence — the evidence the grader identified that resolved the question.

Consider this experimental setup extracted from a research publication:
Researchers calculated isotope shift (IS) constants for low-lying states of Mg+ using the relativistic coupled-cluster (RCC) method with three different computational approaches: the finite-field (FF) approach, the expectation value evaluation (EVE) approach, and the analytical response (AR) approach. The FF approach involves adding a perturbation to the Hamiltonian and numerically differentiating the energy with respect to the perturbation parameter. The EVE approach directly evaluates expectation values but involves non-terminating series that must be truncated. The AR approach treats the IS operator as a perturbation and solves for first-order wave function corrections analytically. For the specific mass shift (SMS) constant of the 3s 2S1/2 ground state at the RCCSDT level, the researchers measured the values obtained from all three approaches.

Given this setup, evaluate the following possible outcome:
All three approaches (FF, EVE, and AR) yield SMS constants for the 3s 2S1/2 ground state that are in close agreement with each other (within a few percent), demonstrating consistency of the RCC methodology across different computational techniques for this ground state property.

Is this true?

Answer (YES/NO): NO